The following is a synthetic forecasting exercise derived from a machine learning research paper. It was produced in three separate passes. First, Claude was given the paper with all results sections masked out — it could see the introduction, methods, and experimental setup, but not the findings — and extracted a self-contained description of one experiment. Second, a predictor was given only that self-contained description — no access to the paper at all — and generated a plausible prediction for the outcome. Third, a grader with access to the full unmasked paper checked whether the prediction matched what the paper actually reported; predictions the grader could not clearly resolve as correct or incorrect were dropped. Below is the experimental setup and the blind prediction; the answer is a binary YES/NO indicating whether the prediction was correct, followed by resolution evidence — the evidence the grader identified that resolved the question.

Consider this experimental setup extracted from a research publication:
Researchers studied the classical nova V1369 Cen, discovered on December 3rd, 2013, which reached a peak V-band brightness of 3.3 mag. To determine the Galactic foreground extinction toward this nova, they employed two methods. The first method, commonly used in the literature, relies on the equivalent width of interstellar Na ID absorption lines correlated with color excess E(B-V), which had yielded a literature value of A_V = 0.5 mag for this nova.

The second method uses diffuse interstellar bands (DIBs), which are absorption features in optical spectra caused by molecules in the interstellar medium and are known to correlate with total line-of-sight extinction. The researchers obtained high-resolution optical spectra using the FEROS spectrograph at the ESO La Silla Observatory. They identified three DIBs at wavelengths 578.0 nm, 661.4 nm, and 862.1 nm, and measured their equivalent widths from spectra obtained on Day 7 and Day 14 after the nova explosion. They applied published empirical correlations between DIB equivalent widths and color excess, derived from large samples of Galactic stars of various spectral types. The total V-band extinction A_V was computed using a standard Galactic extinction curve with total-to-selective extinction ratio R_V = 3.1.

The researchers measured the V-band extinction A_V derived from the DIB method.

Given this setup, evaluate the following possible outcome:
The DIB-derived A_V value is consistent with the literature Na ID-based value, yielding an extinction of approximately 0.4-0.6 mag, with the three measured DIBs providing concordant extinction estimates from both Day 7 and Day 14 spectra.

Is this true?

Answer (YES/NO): NO